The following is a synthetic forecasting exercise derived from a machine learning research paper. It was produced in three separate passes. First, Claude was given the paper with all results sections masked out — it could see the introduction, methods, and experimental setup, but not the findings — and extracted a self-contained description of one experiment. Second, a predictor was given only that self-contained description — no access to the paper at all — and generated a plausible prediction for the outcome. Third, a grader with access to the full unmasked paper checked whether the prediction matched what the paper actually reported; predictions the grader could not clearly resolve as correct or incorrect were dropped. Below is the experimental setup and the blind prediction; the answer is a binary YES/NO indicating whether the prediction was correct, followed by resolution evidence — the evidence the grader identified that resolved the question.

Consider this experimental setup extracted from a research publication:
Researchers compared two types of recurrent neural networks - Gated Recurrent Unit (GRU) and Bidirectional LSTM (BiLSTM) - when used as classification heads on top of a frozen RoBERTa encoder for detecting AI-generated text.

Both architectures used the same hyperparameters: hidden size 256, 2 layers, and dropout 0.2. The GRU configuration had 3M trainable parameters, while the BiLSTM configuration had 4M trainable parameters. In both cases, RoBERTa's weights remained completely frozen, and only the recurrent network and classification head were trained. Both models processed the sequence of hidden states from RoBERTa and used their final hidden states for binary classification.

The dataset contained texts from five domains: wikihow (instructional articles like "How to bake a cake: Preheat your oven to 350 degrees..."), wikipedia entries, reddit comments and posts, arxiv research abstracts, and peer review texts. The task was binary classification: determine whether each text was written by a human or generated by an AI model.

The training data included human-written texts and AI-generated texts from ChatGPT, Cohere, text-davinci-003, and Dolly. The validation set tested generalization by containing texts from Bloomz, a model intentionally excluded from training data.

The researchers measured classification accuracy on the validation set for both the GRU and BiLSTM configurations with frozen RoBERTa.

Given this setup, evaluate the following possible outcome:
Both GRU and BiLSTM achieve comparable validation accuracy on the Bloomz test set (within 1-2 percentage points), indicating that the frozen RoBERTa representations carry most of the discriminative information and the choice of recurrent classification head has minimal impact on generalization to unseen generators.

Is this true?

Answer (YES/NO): NO